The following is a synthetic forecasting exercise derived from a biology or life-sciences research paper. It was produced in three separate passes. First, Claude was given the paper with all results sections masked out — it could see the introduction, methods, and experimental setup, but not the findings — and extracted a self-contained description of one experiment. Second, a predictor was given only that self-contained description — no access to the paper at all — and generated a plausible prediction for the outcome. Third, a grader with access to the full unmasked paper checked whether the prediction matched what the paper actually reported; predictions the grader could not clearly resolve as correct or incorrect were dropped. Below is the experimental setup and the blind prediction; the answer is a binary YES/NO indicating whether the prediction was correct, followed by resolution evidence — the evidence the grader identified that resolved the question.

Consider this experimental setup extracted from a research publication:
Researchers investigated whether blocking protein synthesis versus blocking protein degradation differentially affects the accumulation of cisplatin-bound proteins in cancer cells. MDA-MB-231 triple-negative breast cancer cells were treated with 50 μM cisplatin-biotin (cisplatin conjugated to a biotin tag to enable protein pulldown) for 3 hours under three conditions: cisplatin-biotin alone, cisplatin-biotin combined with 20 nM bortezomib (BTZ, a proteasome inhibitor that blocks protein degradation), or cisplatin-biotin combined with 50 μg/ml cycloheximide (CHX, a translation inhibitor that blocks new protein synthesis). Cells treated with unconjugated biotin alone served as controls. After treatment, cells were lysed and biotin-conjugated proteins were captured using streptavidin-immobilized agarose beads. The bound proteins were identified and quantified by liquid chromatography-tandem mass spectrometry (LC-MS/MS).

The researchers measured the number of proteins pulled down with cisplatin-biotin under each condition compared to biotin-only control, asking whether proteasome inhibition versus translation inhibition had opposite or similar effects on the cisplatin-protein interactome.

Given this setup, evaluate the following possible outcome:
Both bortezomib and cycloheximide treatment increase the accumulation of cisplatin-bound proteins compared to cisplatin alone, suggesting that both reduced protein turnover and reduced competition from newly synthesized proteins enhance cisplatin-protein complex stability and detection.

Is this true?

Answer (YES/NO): NO